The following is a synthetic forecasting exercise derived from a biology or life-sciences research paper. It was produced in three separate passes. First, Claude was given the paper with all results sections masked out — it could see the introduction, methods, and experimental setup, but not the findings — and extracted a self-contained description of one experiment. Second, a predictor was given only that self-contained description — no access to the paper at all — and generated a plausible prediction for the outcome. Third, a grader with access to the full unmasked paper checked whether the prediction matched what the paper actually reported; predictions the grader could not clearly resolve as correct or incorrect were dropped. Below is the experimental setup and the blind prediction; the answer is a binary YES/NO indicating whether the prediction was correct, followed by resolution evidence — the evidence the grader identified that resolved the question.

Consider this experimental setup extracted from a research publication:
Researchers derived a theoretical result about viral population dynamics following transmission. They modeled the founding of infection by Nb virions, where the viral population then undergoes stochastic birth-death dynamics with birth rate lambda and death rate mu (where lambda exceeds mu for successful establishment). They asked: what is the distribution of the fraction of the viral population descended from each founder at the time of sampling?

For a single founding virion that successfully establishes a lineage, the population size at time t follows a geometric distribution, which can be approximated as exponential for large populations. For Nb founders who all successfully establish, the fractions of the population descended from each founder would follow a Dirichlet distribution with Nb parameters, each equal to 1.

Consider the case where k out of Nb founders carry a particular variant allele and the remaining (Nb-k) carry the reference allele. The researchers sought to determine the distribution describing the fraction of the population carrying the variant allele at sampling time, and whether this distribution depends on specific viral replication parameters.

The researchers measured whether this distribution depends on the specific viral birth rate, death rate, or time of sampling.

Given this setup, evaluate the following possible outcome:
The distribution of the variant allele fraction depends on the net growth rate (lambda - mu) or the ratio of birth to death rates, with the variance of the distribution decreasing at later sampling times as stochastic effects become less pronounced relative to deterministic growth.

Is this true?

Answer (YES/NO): NO